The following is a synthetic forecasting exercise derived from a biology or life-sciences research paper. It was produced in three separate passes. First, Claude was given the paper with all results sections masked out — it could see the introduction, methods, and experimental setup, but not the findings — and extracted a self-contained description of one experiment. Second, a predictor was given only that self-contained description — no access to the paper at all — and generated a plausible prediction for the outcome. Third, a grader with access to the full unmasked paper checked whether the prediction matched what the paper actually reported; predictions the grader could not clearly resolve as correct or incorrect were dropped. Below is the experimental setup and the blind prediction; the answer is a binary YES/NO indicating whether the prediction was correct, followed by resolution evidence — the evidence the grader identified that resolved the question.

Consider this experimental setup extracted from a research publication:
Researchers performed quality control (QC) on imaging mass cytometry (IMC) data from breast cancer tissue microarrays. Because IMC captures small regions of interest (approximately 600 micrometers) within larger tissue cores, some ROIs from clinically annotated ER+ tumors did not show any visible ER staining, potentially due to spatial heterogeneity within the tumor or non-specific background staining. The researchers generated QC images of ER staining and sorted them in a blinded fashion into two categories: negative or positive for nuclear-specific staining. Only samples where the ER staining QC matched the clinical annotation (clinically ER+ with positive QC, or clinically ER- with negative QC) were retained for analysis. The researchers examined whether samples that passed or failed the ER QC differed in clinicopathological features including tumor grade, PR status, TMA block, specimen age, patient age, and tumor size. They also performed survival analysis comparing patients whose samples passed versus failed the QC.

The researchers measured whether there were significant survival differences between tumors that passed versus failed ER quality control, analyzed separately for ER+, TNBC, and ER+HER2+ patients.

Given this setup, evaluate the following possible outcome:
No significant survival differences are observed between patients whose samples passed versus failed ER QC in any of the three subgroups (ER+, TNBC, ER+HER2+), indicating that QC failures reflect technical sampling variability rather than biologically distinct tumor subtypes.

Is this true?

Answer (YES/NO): YES